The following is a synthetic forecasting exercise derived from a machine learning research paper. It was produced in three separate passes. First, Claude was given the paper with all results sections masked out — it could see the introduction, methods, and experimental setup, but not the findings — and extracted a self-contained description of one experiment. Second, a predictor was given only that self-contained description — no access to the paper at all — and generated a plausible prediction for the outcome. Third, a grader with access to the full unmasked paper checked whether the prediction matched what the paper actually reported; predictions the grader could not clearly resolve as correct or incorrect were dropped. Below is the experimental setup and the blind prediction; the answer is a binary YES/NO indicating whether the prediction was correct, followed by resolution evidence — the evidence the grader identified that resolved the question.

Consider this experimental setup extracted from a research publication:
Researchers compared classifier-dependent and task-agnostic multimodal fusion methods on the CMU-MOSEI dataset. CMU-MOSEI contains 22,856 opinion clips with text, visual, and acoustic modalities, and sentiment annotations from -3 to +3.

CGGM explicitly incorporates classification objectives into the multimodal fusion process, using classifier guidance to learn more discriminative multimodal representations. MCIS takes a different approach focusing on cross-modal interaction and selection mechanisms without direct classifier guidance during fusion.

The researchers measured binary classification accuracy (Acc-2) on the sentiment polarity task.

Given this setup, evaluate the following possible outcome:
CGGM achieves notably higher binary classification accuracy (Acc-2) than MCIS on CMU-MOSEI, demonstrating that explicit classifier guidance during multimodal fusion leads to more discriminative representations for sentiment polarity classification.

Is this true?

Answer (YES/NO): NO